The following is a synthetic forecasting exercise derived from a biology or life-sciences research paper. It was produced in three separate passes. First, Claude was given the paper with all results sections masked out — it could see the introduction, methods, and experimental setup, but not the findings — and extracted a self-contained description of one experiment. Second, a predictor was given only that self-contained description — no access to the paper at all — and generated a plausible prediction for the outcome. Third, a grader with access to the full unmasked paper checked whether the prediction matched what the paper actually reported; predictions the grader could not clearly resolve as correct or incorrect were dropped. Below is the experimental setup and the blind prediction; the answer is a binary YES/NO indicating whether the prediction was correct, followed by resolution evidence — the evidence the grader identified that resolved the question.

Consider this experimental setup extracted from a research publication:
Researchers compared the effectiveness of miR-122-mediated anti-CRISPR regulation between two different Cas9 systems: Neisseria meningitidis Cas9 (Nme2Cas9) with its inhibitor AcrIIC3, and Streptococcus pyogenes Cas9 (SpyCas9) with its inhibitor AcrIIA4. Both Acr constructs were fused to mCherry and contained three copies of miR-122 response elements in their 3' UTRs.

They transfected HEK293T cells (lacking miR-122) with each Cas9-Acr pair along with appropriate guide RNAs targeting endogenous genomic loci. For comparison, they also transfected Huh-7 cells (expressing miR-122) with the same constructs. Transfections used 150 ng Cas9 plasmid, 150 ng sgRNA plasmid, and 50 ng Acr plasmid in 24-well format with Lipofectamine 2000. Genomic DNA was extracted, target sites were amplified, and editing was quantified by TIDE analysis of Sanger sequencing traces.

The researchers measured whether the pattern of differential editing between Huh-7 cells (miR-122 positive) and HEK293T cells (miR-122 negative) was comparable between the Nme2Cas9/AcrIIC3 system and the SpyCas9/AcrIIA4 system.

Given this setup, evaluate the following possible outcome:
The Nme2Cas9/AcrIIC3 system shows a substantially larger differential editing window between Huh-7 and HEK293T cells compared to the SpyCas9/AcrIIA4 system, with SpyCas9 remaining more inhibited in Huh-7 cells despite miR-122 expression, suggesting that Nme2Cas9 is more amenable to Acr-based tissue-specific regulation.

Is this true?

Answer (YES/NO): NO